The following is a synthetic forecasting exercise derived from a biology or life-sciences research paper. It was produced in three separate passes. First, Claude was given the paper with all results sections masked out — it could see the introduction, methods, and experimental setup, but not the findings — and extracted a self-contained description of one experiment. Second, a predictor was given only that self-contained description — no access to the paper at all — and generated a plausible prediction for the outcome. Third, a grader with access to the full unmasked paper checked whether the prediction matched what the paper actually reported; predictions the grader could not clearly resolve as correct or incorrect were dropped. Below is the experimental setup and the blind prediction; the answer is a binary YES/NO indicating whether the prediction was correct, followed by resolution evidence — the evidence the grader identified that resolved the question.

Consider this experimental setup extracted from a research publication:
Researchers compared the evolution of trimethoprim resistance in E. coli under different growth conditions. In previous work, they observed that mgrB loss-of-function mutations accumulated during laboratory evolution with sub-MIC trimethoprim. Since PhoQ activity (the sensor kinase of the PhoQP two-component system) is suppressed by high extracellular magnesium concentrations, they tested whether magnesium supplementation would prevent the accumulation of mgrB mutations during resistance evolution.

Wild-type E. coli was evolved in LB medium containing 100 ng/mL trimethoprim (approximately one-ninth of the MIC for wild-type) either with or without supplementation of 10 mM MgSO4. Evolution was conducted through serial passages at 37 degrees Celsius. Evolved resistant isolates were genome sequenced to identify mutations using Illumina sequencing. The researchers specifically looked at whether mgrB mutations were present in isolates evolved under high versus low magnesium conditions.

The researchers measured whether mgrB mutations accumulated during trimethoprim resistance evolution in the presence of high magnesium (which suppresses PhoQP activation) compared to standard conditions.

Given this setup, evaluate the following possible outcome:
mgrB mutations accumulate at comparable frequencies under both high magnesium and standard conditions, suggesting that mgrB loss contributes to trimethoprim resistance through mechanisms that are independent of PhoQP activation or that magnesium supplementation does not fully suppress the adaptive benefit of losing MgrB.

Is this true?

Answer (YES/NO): NO